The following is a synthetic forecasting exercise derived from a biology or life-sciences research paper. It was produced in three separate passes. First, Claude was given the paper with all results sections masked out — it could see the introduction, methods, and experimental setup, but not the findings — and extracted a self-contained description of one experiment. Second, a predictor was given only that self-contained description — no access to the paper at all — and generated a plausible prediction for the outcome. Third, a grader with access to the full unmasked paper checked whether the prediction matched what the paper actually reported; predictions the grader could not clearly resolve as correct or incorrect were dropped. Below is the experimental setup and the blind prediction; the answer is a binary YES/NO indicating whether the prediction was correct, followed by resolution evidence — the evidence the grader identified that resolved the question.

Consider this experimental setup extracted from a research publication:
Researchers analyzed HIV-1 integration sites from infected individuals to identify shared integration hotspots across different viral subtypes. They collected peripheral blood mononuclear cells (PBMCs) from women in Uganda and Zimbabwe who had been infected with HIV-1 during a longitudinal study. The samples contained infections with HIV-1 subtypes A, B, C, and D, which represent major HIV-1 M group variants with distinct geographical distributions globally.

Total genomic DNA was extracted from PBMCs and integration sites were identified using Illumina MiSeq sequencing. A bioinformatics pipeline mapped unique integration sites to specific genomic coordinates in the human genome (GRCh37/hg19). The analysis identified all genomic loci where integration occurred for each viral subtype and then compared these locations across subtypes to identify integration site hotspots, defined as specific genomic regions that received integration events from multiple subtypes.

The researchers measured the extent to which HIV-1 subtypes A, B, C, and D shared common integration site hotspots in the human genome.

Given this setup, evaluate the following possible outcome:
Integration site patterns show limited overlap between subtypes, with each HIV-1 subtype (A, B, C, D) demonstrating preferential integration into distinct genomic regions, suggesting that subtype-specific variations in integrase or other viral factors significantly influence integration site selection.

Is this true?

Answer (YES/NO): YES